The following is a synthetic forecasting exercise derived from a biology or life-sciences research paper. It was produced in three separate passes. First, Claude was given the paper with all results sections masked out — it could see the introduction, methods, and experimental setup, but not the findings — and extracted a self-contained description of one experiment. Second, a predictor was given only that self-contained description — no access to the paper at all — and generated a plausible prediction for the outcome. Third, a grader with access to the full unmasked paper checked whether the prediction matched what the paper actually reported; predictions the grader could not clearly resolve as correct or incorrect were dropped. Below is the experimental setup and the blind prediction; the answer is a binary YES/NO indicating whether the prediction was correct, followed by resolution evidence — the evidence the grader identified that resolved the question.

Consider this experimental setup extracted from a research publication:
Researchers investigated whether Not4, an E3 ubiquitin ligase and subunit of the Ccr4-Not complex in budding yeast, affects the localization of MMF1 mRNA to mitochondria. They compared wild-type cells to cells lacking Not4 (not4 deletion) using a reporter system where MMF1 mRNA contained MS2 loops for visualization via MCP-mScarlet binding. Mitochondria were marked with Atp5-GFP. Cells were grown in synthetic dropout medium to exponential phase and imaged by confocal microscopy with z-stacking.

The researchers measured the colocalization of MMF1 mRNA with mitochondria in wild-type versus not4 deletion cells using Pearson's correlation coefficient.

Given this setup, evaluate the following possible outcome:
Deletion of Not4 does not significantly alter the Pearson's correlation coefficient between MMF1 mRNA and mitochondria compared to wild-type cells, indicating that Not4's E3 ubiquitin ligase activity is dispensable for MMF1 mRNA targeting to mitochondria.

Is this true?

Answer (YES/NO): NO